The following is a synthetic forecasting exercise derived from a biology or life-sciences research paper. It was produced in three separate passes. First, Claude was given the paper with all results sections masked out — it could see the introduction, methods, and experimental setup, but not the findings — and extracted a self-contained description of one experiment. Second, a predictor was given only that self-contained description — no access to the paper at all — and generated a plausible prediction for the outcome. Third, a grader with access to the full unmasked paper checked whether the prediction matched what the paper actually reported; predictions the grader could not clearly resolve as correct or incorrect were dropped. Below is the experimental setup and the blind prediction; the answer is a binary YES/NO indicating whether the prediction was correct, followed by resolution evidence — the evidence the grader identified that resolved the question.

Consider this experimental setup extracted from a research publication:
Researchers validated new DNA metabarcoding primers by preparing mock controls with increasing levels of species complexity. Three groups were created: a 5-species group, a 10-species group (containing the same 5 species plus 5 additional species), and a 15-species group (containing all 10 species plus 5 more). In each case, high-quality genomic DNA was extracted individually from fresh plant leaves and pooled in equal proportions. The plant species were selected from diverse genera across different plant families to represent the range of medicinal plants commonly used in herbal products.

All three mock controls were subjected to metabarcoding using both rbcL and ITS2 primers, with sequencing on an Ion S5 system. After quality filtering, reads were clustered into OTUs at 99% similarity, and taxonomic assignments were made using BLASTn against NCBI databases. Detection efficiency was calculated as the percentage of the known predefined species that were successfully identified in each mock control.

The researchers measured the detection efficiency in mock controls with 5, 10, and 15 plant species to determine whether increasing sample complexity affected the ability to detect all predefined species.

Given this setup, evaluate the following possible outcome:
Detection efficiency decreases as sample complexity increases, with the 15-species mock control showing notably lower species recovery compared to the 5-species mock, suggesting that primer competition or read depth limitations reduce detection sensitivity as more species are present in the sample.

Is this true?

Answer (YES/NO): NO